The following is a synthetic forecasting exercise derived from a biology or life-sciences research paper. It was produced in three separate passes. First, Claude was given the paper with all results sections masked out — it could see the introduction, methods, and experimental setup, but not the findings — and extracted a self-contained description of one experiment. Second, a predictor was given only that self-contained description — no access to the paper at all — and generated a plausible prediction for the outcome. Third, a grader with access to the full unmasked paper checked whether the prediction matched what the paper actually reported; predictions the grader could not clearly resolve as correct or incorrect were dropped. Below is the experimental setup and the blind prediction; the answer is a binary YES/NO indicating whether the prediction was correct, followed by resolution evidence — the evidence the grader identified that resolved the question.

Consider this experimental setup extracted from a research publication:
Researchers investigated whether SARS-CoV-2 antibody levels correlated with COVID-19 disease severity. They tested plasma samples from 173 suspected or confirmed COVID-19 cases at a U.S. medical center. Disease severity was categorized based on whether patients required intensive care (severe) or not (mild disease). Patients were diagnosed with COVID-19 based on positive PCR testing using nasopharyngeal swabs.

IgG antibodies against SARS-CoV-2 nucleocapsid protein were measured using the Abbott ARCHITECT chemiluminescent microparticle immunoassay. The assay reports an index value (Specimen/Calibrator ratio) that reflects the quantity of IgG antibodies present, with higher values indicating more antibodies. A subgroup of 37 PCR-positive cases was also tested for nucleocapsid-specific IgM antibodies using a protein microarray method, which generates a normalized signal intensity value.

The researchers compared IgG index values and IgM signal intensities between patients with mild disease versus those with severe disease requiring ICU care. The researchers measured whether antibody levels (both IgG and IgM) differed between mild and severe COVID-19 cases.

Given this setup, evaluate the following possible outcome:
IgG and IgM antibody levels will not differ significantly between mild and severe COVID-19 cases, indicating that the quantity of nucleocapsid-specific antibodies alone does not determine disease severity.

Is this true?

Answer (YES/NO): YES